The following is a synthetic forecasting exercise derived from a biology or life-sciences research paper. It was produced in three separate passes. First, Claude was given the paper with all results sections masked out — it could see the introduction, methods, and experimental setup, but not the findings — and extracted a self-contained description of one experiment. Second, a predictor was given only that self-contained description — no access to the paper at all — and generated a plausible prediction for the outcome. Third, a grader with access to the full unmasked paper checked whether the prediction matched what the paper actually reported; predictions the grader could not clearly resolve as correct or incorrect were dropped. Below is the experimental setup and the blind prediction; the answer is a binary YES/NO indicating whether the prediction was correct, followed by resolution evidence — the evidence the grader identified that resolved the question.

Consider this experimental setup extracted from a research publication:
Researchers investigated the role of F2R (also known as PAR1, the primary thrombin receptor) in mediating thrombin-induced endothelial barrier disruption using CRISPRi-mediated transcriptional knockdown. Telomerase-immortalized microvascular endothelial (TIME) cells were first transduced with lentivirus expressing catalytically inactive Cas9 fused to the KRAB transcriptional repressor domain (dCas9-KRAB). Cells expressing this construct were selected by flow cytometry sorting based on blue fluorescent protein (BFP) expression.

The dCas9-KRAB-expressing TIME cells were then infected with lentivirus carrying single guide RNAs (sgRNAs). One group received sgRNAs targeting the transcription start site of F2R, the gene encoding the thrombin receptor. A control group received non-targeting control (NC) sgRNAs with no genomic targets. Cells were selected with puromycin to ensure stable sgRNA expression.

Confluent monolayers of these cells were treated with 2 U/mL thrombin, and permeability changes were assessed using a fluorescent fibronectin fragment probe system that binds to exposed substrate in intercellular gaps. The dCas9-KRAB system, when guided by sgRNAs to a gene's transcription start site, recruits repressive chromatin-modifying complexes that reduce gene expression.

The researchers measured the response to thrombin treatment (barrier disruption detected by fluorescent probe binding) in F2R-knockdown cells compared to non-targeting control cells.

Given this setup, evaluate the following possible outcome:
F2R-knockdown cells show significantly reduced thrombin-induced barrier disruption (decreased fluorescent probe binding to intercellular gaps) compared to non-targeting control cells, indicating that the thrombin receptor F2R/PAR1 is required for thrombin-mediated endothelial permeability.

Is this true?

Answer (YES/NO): YES